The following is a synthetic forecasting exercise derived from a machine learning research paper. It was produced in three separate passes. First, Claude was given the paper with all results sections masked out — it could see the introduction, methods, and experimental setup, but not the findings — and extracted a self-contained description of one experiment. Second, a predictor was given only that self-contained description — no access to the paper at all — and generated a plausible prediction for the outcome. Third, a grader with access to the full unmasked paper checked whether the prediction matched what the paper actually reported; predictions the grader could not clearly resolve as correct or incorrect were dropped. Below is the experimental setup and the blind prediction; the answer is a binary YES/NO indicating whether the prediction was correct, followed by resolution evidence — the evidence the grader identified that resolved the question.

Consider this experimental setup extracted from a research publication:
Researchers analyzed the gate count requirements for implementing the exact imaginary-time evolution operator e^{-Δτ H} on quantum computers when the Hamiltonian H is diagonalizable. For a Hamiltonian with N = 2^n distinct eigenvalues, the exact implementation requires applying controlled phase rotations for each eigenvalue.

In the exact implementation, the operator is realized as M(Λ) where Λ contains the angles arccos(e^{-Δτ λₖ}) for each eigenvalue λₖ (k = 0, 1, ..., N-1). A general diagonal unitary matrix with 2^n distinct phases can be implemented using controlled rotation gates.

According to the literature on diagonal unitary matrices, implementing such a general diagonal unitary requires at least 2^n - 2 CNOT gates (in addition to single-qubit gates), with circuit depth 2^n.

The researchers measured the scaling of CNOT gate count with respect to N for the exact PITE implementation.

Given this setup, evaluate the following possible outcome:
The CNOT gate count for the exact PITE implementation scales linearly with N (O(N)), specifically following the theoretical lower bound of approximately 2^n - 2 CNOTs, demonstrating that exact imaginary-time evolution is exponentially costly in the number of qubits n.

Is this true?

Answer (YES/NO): YES